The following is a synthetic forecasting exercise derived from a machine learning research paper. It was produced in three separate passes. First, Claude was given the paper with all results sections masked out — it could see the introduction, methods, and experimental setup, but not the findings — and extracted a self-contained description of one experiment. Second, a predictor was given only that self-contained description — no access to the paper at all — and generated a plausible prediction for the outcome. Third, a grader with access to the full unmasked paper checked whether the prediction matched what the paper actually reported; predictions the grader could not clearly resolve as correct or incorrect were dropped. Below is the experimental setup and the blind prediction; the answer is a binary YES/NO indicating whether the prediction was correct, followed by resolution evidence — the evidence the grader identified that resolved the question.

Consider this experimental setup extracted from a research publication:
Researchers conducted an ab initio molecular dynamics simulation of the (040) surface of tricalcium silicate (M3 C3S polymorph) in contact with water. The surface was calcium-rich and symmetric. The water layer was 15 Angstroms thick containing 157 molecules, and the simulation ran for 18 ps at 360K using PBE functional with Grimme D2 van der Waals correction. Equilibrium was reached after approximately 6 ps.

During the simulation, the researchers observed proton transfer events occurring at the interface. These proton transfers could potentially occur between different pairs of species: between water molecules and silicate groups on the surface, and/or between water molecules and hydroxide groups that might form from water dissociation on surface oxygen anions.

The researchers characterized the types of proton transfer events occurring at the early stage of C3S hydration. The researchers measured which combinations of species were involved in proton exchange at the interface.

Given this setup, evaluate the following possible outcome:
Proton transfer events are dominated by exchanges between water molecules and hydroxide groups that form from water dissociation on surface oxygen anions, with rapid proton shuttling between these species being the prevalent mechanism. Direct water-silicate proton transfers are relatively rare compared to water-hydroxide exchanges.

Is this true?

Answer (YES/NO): YES